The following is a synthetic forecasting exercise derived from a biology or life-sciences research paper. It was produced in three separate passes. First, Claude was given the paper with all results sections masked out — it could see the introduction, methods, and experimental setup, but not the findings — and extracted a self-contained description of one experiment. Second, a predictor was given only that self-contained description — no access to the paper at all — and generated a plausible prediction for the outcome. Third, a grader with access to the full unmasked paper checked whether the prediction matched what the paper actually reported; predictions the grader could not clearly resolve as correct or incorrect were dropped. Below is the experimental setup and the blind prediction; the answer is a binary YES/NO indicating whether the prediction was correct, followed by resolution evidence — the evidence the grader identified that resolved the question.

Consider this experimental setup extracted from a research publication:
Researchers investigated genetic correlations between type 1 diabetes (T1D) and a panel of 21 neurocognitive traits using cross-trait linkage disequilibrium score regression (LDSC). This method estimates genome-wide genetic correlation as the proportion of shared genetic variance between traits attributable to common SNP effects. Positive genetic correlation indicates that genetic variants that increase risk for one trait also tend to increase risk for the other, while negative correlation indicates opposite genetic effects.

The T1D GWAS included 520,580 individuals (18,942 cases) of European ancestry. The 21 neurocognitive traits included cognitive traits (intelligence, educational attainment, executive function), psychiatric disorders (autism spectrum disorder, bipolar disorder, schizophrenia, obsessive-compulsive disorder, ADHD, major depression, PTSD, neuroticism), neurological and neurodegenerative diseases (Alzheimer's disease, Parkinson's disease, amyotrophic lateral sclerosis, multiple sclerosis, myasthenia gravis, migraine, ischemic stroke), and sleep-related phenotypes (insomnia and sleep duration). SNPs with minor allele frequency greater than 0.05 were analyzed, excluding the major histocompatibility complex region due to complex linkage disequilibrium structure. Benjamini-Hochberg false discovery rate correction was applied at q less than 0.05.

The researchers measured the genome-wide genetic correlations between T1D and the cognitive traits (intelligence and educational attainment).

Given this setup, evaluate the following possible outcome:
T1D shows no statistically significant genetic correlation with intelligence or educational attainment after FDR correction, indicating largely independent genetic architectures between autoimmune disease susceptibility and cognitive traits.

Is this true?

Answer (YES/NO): NO